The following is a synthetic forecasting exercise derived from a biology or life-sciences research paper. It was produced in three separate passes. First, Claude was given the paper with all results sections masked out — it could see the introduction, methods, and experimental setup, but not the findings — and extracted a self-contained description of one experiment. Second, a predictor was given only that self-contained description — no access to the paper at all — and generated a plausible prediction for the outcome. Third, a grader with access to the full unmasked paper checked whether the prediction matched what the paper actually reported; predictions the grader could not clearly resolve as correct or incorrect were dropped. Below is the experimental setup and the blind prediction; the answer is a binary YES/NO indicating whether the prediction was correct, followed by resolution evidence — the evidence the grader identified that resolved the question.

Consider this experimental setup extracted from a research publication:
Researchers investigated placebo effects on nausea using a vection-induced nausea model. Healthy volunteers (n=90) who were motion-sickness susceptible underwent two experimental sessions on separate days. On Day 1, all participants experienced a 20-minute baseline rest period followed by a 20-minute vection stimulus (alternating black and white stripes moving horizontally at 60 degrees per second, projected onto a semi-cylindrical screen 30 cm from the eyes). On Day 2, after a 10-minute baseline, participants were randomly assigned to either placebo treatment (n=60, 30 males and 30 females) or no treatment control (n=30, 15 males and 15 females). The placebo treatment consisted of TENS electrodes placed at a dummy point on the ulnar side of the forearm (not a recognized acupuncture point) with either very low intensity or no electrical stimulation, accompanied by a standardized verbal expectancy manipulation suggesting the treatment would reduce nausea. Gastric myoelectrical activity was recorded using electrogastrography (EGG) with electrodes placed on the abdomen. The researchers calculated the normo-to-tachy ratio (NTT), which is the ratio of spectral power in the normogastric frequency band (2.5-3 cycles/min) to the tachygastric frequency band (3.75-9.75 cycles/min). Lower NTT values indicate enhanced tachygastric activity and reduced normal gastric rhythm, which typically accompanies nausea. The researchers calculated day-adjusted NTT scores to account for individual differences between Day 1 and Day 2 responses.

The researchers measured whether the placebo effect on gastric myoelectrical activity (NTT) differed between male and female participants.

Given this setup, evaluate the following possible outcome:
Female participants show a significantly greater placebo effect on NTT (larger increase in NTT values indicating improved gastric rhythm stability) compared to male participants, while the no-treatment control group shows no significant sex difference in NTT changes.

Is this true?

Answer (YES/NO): NO